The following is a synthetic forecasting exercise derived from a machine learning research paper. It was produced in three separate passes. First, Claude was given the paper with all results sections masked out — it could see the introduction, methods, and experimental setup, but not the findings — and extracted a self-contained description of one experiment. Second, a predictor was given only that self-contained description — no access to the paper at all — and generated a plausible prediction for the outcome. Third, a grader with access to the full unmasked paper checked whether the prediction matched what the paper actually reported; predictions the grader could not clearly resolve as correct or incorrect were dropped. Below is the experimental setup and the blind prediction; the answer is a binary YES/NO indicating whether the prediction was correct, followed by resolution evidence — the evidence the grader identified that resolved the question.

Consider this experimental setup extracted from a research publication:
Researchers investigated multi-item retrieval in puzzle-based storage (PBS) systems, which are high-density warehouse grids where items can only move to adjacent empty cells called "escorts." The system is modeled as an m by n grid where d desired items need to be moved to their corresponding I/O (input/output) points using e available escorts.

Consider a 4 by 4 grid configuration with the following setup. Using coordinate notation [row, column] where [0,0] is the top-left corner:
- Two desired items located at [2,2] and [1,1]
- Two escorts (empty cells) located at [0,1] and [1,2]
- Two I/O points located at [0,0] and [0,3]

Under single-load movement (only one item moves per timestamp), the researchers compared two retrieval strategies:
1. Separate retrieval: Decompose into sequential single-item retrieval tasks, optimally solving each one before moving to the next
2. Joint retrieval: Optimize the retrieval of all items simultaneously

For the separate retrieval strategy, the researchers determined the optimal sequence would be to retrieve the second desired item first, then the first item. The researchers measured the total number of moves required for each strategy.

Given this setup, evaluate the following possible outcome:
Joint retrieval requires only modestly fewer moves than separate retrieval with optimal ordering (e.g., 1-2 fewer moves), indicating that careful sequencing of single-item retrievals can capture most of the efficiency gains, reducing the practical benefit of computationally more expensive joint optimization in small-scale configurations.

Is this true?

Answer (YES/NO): YES